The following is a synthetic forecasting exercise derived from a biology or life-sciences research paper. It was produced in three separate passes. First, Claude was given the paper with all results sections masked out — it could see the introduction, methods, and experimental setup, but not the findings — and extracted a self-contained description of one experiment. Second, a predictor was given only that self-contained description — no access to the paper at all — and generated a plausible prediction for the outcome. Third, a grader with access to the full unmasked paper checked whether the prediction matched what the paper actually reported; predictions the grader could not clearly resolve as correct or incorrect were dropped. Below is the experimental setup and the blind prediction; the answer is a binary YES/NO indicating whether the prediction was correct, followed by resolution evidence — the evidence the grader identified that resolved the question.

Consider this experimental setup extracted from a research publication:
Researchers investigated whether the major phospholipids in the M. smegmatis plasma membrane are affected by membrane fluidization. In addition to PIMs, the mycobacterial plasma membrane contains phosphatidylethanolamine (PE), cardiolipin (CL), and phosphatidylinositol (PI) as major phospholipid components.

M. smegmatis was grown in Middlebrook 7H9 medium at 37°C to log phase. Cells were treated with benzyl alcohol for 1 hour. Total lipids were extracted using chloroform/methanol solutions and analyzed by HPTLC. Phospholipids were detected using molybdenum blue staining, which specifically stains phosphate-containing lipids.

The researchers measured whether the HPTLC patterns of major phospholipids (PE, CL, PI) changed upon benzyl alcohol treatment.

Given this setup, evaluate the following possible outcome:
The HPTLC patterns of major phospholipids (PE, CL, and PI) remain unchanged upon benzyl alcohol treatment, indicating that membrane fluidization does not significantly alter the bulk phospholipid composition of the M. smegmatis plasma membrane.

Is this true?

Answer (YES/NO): YES